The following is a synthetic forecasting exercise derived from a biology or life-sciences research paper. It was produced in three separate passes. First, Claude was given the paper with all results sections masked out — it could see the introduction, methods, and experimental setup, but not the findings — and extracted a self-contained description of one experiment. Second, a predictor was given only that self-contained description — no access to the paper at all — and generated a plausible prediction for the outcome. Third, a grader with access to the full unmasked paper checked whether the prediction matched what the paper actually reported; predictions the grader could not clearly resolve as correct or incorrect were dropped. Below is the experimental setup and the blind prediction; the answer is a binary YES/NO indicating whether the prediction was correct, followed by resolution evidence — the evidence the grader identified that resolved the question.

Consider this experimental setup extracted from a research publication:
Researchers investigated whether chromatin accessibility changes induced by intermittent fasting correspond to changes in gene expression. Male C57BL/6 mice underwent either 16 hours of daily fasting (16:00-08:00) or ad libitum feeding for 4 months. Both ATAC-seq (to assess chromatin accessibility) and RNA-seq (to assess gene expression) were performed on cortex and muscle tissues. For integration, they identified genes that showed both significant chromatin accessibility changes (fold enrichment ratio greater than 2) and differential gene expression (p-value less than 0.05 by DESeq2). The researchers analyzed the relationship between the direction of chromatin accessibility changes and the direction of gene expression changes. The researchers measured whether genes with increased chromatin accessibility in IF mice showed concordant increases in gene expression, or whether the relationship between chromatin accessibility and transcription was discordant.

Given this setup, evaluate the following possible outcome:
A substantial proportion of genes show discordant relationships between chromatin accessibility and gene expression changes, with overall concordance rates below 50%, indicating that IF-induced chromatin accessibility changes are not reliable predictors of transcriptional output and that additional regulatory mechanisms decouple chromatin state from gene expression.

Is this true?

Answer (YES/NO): NO